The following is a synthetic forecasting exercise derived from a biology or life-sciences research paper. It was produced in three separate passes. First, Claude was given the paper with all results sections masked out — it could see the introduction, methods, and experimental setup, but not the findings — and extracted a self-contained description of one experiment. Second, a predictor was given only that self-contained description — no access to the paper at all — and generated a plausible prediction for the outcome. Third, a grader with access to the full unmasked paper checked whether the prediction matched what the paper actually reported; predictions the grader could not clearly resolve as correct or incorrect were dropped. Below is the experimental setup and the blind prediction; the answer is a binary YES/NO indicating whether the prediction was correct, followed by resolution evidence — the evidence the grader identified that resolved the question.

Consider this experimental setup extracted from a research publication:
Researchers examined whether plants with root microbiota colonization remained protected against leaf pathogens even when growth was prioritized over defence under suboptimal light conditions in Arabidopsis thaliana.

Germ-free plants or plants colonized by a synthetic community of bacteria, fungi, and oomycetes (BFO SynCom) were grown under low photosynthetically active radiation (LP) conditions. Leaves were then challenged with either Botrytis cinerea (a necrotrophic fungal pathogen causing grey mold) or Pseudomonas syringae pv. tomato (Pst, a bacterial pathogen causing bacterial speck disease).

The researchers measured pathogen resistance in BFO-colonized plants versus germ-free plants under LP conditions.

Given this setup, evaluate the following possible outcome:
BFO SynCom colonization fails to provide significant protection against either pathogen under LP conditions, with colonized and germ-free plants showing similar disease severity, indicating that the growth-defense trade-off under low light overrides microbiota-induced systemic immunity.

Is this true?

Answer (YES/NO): NO